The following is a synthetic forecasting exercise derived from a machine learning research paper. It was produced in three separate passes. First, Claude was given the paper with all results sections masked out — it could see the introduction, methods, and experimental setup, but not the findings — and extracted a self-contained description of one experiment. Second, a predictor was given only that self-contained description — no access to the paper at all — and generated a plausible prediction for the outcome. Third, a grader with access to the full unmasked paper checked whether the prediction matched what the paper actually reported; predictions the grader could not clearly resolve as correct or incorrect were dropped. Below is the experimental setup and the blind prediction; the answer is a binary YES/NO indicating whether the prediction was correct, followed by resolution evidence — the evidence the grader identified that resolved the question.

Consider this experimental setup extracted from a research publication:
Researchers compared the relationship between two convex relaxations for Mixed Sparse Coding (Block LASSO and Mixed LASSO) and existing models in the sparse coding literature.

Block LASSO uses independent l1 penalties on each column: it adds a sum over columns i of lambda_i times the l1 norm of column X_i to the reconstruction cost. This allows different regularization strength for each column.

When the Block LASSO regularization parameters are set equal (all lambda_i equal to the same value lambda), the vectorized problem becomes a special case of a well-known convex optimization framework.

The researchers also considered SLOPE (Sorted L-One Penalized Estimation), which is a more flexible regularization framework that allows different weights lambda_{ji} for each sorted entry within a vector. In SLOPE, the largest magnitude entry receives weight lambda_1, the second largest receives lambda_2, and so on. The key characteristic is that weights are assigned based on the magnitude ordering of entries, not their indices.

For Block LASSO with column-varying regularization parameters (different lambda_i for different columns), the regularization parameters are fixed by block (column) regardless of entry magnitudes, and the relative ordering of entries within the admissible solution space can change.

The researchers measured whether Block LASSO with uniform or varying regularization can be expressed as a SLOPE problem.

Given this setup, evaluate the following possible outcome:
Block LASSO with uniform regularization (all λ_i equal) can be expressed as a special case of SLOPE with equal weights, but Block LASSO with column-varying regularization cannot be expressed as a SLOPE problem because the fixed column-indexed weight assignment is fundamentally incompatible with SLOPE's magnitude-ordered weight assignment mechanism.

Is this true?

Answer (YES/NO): NO